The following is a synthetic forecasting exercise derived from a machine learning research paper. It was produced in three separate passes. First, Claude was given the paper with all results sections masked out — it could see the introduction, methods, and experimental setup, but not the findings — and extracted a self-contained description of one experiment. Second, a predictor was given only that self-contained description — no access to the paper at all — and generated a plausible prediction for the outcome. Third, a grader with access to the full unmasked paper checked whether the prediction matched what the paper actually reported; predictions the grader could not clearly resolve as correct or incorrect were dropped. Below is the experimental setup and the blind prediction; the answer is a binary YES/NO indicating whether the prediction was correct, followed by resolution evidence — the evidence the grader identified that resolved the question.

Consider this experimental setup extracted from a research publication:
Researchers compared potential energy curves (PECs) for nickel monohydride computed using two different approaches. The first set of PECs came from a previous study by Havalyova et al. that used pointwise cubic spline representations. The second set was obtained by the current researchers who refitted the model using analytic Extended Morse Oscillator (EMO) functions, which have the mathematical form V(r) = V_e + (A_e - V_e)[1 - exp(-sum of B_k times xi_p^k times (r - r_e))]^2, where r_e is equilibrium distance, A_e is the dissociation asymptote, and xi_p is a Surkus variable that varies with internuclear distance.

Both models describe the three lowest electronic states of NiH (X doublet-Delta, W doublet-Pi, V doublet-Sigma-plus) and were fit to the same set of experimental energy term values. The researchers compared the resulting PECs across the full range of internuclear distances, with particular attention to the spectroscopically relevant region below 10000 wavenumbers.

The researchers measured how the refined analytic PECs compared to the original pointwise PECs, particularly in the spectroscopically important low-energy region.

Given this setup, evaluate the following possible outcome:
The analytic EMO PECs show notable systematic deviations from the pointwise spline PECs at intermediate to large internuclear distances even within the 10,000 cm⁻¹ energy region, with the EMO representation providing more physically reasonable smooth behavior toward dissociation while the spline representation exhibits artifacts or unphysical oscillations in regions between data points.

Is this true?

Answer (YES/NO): NO